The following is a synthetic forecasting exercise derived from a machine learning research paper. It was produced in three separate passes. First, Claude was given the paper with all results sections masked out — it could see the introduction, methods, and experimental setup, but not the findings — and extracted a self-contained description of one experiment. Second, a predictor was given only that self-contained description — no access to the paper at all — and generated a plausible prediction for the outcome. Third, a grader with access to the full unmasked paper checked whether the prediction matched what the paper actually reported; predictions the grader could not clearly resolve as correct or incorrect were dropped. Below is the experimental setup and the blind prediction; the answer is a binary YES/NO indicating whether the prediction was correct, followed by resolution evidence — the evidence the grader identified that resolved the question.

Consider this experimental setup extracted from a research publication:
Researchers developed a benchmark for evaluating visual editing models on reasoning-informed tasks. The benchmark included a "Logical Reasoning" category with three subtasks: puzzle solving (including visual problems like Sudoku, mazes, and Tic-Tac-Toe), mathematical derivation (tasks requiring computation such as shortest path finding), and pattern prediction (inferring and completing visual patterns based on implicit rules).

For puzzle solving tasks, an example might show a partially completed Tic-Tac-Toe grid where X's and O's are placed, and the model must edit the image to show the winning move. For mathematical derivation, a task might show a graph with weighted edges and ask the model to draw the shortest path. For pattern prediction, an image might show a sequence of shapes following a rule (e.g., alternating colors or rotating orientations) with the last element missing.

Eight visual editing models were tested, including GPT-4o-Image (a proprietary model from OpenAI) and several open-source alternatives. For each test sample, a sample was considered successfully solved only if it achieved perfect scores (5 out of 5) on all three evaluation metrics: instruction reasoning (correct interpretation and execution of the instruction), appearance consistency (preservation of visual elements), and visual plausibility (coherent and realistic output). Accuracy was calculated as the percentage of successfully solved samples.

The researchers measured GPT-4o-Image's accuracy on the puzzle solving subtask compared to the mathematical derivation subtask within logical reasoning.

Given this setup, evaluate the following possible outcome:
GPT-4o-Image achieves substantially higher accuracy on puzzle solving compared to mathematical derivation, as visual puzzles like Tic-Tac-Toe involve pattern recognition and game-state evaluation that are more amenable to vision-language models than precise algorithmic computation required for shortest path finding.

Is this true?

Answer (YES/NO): NO